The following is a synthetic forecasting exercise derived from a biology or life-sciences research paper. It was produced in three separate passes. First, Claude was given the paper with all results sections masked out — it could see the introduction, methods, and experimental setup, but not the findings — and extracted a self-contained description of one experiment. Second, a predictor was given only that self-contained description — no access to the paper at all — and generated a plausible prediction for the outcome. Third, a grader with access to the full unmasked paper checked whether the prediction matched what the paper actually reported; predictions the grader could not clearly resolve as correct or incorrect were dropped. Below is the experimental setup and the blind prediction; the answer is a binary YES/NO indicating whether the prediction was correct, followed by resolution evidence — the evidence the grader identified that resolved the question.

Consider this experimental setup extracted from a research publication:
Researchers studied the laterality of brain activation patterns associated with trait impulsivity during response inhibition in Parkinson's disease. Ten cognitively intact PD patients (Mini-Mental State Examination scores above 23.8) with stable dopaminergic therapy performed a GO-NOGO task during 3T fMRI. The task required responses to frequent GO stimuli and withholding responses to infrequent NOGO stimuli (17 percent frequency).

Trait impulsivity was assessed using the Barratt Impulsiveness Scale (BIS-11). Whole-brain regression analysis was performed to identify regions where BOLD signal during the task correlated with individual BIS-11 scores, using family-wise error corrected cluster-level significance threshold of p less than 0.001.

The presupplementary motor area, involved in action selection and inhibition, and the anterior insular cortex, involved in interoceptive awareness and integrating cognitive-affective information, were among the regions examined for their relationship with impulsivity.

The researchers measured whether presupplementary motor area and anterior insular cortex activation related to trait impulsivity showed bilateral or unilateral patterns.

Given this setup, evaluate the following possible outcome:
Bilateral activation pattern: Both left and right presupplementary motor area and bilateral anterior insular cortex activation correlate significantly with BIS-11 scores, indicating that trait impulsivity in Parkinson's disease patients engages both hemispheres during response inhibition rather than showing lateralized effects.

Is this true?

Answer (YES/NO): YES